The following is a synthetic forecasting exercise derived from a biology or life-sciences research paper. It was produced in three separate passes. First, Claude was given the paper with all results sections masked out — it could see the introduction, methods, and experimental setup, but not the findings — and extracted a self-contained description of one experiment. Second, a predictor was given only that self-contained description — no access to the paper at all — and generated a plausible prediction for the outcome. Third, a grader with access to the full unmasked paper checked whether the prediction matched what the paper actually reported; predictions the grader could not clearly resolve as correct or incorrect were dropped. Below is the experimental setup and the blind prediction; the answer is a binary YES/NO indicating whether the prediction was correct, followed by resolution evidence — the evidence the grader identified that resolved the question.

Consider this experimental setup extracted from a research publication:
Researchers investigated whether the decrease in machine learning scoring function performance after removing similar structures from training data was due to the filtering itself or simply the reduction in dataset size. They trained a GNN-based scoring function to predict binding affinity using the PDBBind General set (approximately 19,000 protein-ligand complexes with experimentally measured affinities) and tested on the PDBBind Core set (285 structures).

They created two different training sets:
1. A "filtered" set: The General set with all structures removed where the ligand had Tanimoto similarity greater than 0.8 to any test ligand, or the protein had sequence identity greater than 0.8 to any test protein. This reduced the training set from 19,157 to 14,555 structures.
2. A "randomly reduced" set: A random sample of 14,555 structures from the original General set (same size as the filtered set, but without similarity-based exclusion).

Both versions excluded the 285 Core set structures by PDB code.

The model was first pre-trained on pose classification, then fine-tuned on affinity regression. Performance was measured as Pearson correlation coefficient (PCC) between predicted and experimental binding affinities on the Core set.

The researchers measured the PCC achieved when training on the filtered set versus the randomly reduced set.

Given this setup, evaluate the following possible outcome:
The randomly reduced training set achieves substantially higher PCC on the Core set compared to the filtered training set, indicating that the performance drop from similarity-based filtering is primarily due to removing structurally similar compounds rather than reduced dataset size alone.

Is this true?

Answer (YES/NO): YES